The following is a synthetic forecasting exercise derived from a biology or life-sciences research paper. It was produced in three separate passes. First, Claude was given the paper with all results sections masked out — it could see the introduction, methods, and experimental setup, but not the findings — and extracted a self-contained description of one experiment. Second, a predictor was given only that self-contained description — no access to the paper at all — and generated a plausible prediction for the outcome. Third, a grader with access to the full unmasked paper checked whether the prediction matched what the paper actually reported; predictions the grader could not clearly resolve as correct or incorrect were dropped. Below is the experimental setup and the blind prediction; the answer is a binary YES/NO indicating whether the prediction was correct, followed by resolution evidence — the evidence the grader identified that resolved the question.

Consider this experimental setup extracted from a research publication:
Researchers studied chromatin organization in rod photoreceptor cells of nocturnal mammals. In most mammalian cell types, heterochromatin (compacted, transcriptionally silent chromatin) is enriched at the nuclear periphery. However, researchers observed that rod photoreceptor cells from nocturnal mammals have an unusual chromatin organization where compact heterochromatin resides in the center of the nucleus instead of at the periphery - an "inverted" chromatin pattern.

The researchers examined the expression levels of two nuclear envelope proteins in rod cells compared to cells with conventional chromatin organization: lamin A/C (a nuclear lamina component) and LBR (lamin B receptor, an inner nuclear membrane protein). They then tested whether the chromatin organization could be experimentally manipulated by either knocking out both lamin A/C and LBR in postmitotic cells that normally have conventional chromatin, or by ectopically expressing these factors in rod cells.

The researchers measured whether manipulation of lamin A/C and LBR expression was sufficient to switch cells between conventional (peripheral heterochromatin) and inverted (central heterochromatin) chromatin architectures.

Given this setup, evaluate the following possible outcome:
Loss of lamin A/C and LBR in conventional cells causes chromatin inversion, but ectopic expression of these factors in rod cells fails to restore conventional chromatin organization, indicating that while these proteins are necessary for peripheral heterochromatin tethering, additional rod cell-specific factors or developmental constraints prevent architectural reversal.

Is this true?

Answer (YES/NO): NO